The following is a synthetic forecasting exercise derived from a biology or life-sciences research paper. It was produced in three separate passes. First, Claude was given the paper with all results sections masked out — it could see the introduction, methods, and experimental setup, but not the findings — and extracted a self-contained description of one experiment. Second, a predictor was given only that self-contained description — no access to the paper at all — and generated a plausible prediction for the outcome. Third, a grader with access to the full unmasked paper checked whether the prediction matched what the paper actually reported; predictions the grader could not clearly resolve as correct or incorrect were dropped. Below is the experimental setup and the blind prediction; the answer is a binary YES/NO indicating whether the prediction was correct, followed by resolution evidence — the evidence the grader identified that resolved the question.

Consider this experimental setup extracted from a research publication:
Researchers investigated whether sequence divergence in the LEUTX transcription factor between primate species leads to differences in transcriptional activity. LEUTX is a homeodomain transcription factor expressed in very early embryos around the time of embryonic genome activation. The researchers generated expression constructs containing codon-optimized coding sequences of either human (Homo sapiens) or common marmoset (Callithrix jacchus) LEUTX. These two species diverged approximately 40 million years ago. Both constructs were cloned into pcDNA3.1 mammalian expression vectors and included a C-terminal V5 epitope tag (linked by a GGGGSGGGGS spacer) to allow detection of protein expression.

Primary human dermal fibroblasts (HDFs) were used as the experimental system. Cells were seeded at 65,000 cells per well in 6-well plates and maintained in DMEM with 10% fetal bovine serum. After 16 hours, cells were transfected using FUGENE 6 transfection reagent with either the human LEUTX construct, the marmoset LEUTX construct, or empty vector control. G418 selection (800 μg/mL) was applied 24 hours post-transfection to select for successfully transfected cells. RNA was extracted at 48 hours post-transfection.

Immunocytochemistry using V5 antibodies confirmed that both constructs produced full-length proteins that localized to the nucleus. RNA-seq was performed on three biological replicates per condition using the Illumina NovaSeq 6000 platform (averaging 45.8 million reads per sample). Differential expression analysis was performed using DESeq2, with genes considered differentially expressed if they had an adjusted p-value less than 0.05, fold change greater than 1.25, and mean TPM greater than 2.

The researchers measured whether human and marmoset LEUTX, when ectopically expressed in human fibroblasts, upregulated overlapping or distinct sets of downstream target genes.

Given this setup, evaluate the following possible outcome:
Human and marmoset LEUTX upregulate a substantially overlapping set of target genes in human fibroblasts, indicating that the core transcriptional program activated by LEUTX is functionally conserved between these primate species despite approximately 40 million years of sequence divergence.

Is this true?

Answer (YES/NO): YES